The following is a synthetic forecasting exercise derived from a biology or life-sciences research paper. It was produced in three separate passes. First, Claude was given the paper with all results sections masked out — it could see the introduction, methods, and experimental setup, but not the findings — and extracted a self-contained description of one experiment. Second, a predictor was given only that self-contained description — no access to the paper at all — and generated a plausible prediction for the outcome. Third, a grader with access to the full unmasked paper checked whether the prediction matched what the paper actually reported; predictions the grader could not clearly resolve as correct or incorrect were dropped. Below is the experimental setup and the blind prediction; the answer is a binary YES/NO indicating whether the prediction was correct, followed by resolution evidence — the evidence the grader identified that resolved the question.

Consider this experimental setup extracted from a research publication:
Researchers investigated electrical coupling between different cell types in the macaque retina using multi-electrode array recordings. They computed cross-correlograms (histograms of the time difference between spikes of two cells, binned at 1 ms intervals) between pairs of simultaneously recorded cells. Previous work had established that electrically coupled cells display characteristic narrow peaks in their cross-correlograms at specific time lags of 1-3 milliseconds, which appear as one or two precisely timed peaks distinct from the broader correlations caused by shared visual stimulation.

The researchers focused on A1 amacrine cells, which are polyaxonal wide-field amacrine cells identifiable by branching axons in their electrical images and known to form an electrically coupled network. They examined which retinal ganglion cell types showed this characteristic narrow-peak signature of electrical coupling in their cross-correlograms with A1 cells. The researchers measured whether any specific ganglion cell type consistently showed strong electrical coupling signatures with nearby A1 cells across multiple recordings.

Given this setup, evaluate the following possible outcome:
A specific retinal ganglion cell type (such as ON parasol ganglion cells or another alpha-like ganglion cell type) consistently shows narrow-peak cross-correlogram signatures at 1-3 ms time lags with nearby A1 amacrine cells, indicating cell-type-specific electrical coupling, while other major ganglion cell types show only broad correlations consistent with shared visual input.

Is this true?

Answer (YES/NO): NO